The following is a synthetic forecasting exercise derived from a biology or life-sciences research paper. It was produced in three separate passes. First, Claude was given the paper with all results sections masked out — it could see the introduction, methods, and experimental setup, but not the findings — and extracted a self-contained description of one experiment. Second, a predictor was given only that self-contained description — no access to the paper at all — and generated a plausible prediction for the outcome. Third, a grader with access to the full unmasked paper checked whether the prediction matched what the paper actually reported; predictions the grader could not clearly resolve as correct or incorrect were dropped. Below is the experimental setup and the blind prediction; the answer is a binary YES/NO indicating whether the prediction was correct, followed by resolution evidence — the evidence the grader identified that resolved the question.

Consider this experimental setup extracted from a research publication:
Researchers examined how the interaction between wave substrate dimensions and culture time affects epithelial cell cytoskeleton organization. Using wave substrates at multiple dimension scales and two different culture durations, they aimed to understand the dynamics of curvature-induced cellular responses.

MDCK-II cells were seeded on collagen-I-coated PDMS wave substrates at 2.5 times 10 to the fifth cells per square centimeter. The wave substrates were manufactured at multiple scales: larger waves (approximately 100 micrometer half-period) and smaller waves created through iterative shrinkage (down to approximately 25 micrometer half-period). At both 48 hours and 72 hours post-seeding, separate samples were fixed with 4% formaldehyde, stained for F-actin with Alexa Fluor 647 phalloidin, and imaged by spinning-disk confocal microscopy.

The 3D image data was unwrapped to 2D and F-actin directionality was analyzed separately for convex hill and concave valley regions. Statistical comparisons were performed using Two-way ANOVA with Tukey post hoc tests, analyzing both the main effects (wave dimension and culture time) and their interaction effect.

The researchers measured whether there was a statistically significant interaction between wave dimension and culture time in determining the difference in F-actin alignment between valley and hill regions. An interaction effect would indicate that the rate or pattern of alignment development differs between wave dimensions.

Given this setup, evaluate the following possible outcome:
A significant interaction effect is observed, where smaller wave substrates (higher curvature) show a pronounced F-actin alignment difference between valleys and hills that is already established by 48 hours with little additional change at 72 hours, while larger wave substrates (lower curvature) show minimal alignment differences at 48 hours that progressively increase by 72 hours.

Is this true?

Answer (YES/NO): NO